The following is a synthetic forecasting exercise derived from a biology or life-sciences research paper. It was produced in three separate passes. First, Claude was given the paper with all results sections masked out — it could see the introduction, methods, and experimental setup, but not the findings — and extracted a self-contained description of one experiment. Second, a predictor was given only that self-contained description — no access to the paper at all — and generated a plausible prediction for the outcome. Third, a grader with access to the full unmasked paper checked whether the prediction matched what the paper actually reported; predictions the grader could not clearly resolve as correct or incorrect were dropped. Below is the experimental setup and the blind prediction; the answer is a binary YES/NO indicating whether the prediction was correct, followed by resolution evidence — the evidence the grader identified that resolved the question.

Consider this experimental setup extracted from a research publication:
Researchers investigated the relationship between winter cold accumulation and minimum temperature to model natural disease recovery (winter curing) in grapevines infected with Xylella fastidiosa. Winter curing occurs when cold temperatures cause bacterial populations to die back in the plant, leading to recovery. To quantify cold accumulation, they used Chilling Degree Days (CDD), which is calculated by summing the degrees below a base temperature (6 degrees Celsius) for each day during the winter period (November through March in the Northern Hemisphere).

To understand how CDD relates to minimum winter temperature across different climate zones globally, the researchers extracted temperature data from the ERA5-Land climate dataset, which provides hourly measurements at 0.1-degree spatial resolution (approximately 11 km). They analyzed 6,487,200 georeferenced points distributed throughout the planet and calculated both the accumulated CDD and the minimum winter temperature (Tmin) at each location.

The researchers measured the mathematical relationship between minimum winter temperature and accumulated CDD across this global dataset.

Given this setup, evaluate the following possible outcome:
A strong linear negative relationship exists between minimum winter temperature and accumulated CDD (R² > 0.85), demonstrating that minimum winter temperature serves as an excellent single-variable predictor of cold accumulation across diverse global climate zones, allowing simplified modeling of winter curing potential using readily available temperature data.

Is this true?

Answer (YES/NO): NO